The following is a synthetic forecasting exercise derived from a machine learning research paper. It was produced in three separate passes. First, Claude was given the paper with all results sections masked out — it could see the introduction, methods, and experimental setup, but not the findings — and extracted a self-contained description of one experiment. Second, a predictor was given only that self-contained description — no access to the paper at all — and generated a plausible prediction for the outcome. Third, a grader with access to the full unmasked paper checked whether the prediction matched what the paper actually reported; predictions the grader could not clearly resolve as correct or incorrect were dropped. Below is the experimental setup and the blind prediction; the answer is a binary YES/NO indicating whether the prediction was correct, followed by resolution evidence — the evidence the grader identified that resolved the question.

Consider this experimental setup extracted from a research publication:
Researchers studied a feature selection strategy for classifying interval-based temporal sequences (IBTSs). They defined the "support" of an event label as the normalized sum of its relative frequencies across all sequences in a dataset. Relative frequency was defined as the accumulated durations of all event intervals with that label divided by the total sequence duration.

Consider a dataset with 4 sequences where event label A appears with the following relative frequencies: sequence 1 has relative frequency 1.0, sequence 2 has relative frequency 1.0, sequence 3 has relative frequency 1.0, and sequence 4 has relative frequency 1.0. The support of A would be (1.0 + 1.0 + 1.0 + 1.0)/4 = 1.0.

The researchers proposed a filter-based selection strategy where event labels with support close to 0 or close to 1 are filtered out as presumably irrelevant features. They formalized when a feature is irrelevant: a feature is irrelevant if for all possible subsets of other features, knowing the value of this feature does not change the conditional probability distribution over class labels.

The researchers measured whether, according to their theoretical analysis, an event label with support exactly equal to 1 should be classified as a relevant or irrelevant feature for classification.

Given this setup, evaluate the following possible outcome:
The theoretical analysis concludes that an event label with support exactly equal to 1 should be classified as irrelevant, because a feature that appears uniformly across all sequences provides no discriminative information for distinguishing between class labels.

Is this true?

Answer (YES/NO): YES